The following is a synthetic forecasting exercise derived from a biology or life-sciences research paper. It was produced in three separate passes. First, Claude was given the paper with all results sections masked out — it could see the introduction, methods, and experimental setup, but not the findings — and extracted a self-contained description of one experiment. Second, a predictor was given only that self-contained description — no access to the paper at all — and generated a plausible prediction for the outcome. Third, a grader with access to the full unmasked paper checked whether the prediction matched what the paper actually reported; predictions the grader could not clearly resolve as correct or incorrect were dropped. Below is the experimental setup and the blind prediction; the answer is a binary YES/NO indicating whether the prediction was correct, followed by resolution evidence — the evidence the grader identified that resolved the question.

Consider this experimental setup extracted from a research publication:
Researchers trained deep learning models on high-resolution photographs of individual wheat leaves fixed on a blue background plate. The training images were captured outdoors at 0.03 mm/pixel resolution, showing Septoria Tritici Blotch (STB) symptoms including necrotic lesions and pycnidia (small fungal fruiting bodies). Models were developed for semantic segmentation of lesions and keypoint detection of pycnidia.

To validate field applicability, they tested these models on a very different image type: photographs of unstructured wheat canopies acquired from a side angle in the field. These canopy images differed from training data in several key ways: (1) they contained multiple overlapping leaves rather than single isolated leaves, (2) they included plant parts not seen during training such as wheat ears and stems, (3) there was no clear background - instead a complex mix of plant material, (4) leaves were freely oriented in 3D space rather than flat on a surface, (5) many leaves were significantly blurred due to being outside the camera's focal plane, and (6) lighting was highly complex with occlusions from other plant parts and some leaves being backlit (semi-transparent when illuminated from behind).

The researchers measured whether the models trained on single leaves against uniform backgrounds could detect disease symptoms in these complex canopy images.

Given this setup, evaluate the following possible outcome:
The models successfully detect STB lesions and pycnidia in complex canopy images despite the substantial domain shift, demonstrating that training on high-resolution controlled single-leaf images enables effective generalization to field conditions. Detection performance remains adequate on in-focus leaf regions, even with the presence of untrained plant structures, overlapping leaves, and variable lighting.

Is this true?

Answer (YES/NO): YES